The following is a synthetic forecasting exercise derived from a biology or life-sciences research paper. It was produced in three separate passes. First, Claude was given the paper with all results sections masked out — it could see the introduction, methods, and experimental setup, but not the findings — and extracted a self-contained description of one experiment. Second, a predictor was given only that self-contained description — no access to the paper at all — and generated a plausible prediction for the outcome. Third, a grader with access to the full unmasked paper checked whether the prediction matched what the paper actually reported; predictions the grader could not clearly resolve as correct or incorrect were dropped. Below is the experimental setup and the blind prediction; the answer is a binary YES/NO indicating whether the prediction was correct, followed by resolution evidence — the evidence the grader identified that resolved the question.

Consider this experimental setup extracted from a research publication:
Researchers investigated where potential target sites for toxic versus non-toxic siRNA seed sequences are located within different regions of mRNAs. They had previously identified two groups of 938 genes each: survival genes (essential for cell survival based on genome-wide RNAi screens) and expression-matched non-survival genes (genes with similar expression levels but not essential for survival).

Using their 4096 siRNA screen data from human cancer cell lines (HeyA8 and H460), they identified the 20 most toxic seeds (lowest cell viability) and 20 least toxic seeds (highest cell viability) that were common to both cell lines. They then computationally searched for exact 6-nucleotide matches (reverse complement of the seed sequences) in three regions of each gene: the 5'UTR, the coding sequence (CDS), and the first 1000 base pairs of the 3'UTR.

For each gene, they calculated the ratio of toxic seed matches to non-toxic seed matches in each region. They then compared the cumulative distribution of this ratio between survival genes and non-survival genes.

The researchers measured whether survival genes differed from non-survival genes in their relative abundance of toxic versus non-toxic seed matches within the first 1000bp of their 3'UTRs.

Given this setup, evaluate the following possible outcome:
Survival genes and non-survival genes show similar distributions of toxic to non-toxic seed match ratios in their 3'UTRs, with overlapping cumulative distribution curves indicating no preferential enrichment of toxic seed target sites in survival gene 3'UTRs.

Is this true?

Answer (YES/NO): NO